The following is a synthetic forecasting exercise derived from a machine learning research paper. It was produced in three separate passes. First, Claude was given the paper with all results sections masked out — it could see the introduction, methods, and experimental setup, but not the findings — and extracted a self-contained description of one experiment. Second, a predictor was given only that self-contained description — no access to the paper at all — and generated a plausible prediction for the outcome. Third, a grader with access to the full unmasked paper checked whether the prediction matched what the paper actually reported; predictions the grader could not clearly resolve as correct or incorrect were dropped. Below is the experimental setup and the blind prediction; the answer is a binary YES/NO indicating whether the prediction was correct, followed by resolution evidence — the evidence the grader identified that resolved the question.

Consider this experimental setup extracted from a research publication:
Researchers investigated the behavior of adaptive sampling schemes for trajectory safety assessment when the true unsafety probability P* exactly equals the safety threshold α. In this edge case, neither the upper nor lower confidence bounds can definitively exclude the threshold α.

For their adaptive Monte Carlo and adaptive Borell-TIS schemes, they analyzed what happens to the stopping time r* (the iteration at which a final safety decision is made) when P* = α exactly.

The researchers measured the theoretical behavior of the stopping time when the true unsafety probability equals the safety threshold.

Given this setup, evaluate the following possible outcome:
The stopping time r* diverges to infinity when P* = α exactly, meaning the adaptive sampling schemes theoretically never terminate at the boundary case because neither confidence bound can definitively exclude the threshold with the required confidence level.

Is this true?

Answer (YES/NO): YES